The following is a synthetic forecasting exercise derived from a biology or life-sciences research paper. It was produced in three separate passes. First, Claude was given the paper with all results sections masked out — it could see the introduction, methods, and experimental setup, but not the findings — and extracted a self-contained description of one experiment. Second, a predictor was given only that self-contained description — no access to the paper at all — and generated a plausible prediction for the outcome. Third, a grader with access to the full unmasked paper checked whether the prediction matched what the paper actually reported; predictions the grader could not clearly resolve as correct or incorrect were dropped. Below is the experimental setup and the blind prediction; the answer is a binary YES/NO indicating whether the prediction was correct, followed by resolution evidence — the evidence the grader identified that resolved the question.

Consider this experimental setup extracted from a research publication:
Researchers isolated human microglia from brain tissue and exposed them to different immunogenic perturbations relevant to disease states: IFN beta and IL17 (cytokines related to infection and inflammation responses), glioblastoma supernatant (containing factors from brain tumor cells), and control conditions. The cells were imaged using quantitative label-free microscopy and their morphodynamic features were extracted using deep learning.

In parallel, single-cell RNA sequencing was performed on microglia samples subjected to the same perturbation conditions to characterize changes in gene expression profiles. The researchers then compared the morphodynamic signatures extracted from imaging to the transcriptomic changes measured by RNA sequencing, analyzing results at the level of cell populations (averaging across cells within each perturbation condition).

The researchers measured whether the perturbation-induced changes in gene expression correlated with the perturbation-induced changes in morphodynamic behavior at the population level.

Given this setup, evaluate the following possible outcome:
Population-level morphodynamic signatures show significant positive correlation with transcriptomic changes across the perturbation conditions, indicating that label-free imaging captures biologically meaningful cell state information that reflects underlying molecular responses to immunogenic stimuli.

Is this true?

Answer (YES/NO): NO